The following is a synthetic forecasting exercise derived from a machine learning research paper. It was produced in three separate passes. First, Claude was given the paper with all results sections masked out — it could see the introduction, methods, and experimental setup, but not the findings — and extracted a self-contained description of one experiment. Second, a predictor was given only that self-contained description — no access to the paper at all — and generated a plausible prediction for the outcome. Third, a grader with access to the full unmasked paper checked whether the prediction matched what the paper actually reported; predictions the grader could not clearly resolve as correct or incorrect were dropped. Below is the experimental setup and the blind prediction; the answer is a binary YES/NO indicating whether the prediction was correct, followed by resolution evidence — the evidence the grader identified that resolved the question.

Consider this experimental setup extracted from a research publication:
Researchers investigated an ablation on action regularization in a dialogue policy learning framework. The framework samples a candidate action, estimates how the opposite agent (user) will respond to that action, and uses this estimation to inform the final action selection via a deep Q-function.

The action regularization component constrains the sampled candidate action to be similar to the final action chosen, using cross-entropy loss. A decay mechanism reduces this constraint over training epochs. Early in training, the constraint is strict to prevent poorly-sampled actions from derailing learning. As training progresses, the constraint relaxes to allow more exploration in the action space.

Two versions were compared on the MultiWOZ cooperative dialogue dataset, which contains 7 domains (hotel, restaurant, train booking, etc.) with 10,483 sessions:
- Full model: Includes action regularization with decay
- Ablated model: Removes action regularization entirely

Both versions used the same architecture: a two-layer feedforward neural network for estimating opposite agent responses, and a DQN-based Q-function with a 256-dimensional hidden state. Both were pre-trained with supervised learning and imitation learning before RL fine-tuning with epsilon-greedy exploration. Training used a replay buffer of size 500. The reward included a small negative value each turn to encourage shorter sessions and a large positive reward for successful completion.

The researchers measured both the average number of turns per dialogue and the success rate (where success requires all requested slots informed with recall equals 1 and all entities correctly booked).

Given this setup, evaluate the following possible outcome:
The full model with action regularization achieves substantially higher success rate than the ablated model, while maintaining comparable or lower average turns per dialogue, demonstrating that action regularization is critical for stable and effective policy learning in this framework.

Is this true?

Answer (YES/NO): NO